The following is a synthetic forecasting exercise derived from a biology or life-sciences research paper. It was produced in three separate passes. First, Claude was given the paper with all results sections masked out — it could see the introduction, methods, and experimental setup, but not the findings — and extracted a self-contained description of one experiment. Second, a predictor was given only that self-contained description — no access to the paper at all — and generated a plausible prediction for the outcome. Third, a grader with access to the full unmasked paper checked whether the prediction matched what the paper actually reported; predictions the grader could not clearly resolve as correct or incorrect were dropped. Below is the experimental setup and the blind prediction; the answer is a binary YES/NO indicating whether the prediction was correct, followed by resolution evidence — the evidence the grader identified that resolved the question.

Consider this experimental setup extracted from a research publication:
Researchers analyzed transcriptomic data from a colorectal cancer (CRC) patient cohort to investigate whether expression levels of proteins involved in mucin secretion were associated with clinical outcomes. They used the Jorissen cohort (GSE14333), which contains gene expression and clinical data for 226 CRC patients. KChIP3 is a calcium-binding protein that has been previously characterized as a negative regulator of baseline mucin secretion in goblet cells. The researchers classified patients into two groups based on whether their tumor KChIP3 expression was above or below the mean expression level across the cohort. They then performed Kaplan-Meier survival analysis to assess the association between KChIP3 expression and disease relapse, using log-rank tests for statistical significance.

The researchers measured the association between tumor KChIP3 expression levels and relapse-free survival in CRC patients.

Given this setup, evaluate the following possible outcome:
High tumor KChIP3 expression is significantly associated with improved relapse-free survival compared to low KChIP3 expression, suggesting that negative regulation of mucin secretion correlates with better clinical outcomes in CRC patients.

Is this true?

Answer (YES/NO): YES